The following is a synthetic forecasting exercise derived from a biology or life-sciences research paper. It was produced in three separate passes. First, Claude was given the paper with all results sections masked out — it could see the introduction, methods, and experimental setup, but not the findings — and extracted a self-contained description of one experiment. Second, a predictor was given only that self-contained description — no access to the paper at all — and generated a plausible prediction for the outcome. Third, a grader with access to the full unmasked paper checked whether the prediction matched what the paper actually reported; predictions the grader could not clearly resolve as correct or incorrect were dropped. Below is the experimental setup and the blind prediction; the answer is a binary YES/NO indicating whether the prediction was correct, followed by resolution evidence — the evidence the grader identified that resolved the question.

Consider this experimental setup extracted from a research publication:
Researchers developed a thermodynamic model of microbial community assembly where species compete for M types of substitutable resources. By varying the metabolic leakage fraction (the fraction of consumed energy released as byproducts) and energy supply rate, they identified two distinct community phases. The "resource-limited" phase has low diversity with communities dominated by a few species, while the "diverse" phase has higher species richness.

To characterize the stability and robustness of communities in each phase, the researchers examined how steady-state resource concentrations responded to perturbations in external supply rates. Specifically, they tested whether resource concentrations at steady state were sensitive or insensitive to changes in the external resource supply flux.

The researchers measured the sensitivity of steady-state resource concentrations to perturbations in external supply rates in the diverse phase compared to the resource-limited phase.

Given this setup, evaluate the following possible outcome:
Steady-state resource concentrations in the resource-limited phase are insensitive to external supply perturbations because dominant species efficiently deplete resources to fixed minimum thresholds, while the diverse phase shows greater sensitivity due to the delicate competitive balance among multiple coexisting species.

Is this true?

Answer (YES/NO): NO